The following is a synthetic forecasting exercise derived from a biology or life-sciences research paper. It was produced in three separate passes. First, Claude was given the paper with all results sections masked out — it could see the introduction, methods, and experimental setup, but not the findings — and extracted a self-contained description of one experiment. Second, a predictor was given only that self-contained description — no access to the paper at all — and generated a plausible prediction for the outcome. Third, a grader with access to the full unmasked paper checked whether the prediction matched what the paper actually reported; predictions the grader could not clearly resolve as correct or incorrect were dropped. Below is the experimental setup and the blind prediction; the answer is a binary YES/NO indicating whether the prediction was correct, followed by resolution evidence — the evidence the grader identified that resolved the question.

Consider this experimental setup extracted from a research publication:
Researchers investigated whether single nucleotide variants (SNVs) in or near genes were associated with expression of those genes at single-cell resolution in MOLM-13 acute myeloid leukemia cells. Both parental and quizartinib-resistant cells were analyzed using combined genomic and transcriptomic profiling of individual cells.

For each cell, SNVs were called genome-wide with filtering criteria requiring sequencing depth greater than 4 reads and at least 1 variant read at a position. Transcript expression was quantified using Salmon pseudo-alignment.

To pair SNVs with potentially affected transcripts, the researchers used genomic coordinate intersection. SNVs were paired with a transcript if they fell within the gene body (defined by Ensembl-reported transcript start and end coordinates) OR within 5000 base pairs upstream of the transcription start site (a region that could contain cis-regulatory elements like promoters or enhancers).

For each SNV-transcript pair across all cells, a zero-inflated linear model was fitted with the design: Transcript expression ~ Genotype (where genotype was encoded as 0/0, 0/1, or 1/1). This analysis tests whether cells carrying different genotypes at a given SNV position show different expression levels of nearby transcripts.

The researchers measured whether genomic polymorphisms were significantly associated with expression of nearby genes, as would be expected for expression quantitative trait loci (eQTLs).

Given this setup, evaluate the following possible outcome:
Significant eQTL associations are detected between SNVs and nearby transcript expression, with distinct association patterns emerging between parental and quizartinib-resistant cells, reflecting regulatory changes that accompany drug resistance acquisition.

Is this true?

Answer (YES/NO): YES